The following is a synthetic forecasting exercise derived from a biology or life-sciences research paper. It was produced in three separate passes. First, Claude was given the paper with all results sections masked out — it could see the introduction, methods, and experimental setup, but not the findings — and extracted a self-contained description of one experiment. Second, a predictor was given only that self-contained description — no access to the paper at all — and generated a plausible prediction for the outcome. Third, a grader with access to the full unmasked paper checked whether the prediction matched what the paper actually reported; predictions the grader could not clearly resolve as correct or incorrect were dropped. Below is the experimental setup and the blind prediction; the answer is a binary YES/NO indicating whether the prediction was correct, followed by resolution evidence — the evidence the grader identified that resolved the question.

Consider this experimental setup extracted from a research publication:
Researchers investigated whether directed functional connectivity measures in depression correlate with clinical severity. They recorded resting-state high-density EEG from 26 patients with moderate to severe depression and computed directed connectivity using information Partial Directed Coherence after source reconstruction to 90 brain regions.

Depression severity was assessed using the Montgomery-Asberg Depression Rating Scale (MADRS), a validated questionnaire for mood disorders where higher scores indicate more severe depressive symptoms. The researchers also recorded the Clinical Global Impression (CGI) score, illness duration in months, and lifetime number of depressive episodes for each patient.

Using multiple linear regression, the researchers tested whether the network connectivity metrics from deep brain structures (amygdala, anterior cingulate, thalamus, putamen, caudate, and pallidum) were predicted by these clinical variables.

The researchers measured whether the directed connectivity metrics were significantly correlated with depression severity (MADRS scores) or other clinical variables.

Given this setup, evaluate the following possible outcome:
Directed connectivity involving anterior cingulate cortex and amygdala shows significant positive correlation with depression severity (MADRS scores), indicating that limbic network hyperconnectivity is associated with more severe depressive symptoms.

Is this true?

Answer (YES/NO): NO